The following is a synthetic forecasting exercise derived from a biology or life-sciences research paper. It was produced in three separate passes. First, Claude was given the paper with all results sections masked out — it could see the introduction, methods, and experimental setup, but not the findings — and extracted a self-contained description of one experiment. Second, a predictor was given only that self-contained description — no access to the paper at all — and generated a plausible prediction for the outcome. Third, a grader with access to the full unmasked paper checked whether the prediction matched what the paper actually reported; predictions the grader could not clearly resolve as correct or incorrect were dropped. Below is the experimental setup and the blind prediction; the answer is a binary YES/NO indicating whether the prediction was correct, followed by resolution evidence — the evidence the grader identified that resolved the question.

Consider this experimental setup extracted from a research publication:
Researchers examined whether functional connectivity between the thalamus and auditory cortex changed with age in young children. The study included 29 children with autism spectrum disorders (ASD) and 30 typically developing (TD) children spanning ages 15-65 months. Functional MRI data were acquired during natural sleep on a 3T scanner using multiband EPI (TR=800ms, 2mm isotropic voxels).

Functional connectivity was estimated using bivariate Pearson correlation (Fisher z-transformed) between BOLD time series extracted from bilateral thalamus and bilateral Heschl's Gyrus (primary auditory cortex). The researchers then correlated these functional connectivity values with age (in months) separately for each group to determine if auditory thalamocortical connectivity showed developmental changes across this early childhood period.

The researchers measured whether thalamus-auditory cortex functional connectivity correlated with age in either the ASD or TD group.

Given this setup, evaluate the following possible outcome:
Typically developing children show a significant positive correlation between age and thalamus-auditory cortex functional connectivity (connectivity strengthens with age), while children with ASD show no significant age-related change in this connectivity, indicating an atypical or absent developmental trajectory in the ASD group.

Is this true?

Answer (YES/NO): NO